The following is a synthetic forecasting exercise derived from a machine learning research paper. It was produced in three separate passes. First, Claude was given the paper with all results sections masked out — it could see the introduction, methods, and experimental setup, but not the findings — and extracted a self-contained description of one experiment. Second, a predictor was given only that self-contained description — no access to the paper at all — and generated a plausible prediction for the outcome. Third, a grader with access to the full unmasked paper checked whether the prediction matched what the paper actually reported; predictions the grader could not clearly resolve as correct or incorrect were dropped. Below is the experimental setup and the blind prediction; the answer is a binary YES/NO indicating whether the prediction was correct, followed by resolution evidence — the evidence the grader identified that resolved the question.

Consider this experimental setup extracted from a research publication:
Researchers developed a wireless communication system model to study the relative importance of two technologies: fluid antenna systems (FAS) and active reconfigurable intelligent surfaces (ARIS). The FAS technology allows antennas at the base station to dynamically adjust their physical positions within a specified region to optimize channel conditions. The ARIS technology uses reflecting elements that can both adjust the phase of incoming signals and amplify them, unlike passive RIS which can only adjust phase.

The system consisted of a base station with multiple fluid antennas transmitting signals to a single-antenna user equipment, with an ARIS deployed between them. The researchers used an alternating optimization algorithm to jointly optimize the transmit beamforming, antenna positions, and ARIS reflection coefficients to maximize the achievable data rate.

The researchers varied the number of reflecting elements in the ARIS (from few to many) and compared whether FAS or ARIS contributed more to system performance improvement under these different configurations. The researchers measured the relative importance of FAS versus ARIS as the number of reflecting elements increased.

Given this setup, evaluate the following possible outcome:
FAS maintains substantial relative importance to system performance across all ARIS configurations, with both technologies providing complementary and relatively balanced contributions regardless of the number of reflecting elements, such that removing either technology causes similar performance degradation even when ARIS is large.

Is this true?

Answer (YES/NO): NO